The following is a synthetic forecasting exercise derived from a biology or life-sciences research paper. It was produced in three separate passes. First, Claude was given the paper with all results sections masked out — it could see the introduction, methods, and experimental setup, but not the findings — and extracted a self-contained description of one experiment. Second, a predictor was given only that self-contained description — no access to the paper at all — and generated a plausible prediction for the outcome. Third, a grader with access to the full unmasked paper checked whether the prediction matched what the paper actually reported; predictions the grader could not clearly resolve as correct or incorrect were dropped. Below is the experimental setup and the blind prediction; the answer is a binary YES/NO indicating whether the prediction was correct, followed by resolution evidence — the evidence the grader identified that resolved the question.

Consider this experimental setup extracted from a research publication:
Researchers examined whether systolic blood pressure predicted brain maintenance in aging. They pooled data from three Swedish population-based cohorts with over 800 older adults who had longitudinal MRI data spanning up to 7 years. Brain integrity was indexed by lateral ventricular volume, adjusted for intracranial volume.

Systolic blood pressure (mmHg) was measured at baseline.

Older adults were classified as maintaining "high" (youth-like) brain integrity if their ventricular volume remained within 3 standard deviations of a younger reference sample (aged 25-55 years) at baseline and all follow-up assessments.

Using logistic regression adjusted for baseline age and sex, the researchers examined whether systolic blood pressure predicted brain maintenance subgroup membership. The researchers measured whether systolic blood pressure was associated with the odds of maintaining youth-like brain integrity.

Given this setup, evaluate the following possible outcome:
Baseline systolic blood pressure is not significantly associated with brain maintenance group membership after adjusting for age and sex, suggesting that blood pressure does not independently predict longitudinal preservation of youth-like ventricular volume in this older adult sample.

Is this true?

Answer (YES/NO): YES